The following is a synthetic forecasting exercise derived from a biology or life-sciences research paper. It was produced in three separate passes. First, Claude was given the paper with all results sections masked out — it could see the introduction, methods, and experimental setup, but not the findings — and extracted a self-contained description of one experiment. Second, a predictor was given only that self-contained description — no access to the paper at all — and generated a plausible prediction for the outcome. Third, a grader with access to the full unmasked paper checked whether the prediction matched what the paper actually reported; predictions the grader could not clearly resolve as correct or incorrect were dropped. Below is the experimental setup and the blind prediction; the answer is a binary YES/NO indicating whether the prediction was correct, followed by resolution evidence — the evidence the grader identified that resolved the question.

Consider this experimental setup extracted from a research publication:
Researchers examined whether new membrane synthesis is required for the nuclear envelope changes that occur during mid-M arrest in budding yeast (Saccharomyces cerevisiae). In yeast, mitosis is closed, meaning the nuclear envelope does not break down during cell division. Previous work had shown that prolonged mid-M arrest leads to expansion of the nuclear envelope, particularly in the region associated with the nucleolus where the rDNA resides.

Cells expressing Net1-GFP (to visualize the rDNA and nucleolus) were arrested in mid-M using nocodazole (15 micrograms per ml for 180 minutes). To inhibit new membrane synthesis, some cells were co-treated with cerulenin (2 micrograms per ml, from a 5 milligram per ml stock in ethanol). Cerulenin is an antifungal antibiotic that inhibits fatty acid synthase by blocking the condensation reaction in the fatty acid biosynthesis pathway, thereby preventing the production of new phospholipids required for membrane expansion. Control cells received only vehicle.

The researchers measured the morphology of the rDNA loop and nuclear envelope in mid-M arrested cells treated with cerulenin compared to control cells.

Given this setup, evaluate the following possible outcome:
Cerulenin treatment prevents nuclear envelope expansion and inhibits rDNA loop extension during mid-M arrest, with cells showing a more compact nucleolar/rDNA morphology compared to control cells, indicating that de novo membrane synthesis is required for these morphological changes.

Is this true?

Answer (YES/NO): YES